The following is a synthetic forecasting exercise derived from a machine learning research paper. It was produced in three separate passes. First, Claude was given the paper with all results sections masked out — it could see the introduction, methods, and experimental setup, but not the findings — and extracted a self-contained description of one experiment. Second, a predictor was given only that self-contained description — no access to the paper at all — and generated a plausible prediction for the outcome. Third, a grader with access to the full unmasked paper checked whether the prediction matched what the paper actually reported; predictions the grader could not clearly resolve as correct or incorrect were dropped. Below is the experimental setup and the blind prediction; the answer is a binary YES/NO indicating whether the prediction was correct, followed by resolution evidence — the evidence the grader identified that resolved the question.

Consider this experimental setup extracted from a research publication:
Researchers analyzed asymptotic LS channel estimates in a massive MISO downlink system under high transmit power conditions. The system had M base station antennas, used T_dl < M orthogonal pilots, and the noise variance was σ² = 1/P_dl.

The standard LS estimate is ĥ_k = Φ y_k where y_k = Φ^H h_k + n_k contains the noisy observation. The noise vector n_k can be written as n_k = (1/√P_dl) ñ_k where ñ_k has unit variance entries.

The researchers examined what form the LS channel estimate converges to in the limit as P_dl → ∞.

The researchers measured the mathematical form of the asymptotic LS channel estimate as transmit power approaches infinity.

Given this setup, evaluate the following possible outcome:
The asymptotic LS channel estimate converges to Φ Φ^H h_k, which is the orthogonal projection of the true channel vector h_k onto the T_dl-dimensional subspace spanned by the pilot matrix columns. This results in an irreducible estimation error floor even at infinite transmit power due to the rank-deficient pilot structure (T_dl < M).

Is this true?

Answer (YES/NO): YES